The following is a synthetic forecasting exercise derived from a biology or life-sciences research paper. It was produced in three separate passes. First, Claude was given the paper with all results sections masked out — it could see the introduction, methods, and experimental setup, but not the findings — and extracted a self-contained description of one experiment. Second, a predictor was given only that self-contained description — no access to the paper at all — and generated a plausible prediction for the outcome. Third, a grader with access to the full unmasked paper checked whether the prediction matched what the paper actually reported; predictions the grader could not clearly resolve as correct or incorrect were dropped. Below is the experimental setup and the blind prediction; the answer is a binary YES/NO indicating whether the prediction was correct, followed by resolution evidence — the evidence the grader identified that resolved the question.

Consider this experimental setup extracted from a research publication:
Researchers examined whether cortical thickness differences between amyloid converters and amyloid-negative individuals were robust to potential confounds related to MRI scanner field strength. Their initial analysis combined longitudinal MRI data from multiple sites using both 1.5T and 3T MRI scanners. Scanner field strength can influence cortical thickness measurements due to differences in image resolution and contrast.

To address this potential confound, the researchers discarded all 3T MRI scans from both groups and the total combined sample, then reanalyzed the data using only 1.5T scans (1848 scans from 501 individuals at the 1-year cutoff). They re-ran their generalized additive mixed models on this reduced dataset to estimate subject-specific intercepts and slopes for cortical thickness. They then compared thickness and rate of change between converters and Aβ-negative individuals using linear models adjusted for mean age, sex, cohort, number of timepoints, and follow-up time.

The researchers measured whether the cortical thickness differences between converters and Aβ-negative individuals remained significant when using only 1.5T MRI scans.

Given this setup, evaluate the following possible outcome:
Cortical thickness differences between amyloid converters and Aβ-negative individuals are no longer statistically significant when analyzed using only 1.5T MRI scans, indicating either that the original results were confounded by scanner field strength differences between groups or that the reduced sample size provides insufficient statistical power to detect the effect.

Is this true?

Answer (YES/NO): NO